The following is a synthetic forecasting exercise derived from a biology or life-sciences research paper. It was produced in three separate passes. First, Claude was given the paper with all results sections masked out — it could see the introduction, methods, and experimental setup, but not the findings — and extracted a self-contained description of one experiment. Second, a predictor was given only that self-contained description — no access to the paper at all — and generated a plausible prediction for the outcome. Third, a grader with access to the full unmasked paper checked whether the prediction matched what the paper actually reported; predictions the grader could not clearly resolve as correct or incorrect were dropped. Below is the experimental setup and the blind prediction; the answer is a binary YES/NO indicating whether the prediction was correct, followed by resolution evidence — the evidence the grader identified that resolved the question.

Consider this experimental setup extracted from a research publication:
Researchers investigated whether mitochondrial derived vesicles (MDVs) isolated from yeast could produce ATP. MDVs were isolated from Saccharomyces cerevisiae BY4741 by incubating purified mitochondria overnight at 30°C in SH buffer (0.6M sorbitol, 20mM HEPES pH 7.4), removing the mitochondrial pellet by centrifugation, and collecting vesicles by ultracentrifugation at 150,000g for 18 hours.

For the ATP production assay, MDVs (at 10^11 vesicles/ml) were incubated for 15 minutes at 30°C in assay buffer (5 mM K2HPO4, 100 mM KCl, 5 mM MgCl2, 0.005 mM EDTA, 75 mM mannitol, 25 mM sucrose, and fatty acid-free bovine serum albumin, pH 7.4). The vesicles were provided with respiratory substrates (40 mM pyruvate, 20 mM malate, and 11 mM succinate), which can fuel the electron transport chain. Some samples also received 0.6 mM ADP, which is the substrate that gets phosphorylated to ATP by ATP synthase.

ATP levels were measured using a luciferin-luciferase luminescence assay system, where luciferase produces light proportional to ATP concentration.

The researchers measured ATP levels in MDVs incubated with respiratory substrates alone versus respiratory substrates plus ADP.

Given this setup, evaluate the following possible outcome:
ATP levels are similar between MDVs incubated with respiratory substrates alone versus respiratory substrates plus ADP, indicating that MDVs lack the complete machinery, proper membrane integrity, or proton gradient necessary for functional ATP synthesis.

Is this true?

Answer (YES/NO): NO